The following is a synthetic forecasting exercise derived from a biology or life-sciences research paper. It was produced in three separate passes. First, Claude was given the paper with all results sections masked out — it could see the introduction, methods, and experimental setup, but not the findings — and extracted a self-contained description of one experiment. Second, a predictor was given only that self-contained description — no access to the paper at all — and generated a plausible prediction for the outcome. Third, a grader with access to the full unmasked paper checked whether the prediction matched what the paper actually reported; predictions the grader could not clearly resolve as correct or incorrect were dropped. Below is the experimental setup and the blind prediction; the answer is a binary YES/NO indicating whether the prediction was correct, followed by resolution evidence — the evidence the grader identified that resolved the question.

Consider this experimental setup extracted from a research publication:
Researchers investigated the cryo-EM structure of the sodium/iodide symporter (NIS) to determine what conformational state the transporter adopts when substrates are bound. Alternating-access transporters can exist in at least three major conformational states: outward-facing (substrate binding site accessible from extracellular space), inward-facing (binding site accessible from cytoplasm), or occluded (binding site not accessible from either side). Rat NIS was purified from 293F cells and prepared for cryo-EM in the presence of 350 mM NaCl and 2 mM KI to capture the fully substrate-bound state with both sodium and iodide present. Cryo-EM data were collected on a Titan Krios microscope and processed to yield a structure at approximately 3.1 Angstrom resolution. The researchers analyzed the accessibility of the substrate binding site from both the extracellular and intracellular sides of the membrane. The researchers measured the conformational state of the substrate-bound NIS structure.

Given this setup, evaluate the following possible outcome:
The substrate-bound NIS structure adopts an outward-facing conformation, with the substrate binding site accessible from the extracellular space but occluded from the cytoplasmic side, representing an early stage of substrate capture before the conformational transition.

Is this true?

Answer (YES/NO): NO